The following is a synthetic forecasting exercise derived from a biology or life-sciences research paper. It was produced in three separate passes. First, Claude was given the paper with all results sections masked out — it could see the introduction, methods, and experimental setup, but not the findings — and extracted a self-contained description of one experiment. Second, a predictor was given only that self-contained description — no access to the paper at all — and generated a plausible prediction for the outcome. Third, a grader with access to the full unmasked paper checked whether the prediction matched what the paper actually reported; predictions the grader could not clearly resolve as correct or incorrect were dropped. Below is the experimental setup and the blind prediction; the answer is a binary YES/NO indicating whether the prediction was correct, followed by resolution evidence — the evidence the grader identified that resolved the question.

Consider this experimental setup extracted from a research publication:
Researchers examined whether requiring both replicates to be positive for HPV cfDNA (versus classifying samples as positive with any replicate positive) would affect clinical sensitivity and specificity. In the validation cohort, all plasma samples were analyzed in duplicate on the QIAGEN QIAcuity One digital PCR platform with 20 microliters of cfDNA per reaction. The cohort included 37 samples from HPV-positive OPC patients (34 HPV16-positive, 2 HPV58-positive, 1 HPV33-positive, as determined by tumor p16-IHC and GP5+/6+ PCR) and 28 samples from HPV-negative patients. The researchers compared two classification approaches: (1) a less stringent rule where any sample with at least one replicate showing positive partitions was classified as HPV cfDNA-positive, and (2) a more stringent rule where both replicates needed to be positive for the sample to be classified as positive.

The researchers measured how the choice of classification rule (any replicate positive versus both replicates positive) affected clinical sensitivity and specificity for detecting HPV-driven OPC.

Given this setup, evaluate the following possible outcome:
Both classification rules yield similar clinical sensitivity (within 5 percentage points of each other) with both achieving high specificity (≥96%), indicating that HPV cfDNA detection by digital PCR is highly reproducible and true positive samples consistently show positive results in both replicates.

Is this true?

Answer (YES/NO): NO